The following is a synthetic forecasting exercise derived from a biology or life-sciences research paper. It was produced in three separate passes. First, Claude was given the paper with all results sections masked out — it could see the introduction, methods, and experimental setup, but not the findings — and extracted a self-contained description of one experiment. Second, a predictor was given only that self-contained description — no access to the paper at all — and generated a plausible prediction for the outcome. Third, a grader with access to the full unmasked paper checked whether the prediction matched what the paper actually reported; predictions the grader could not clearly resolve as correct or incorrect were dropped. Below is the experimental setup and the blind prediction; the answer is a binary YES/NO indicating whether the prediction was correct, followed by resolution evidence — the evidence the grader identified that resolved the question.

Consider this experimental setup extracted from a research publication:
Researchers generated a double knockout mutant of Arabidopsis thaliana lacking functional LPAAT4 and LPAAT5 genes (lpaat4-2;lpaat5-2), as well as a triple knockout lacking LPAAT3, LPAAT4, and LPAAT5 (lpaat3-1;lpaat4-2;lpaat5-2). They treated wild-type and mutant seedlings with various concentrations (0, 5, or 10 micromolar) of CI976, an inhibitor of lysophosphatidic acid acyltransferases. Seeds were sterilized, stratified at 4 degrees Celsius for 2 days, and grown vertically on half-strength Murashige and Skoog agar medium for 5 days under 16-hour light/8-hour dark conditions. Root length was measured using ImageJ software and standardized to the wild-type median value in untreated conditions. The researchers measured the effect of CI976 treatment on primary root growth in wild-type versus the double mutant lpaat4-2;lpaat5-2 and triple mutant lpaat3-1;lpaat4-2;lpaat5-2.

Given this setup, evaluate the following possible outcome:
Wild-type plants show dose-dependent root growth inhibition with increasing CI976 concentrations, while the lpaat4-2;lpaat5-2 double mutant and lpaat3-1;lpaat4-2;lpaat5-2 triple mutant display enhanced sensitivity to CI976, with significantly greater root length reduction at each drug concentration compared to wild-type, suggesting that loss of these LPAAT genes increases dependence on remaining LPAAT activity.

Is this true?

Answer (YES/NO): NO